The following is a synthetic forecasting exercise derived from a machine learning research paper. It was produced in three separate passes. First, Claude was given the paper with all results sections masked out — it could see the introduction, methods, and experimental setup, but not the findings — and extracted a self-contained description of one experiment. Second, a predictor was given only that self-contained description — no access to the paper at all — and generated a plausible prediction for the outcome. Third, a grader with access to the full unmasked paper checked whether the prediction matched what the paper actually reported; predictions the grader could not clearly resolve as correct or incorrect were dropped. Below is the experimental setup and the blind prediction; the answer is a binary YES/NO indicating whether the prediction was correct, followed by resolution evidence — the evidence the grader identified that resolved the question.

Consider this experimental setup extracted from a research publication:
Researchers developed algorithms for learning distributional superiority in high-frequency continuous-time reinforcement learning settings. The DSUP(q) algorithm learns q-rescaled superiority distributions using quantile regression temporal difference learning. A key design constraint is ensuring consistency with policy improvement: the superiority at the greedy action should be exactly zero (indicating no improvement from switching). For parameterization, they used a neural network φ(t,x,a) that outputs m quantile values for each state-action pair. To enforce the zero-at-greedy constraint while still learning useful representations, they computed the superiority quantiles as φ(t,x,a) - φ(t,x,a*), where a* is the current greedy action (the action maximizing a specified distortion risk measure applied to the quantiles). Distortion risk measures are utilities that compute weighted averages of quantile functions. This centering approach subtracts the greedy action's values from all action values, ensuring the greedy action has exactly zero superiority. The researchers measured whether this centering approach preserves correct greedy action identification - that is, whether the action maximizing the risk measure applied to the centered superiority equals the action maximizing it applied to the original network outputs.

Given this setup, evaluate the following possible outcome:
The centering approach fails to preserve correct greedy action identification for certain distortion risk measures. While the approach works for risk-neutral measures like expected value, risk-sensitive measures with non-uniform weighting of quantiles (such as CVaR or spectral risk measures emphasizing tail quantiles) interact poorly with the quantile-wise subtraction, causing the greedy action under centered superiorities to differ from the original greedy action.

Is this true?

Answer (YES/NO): NO